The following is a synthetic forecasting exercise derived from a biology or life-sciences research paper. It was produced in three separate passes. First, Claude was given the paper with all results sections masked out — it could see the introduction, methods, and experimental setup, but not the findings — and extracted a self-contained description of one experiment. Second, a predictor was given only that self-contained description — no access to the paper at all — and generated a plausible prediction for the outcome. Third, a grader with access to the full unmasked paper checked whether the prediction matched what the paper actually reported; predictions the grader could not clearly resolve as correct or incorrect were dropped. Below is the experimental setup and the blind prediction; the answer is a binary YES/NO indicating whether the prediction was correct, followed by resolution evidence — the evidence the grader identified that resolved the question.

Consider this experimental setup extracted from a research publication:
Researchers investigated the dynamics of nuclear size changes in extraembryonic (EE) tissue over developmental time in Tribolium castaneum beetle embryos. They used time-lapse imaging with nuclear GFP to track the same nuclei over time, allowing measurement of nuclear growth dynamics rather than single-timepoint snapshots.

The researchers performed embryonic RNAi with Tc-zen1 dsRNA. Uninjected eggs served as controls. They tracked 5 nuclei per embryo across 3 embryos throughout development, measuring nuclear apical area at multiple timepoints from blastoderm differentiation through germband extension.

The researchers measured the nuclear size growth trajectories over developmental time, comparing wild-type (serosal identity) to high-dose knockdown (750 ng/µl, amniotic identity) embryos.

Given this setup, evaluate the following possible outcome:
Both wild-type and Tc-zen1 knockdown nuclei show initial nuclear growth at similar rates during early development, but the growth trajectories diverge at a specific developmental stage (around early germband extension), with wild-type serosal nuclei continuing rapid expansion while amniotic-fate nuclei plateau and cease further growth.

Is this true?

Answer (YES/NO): NO